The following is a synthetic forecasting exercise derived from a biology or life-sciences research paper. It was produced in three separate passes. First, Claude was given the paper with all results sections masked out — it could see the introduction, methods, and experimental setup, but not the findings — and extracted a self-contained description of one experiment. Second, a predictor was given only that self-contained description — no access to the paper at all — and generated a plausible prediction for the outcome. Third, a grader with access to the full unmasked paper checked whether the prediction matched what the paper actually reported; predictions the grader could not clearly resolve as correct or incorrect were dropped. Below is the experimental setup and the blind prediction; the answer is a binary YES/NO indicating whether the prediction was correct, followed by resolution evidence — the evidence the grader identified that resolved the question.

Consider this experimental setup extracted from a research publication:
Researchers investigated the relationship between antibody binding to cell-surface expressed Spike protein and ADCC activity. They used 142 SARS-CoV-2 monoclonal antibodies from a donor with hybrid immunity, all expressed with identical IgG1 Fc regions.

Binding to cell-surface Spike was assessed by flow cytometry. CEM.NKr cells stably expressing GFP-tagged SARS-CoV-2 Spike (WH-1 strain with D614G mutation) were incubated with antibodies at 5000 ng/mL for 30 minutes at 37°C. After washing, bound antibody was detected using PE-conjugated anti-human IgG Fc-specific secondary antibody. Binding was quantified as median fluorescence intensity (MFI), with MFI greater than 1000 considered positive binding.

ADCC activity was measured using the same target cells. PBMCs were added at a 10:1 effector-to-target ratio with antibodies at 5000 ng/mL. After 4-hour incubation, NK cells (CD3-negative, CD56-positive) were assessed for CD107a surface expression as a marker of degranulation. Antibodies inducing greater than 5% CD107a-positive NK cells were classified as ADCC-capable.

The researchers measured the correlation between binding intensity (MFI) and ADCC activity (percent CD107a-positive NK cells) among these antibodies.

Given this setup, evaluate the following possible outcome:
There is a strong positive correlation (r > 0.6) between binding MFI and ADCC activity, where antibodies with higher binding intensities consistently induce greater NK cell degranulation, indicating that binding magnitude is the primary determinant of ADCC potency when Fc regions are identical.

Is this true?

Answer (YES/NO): NO